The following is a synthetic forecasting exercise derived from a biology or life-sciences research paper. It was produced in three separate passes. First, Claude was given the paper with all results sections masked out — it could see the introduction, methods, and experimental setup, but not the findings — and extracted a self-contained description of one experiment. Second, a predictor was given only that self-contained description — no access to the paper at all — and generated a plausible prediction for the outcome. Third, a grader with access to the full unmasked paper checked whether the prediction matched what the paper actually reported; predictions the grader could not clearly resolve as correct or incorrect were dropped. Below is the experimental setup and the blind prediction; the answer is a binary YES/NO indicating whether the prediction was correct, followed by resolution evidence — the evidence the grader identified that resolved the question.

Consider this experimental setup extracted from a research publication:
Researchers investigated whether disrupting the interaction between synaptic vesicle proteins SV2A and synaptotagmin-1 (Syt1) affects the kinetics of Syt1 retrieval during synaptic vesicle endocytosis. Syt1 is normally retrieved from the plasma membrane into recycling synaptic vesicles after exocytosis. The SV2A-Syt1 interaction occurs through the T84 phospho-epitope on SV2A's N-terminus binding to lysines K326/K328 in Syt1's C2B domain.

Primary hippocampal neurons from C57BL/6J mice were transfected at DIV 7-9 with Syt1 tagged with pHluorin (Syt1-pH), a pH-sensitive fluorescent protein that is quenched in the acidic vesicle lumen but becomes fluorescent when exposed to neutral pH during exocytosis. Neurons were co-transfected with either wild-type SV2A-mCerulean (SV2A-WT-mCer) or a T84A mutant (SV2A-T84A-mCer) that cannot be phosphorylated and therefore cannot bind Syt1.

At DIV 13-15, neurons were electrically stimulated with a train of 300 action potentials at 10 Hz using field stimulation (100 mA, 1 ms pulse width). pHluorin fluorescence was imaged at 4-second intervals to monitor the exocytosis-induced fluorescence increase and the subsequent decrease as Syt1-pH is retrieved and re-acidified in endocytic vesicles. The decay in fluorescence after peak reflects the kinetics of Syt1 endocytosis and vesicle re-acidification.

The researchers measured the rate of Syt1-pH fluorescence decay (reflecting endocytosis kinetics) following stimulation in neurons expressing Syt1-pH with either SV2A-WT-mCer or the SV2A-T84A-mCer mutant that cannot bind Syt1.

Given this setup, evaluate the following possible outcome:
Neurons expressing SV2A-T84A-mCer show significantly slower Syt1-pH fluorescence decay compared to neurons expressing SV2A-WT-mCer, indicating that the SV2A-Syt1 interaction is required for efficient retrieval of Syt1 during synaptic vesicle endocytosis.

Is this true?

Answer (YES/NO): NO